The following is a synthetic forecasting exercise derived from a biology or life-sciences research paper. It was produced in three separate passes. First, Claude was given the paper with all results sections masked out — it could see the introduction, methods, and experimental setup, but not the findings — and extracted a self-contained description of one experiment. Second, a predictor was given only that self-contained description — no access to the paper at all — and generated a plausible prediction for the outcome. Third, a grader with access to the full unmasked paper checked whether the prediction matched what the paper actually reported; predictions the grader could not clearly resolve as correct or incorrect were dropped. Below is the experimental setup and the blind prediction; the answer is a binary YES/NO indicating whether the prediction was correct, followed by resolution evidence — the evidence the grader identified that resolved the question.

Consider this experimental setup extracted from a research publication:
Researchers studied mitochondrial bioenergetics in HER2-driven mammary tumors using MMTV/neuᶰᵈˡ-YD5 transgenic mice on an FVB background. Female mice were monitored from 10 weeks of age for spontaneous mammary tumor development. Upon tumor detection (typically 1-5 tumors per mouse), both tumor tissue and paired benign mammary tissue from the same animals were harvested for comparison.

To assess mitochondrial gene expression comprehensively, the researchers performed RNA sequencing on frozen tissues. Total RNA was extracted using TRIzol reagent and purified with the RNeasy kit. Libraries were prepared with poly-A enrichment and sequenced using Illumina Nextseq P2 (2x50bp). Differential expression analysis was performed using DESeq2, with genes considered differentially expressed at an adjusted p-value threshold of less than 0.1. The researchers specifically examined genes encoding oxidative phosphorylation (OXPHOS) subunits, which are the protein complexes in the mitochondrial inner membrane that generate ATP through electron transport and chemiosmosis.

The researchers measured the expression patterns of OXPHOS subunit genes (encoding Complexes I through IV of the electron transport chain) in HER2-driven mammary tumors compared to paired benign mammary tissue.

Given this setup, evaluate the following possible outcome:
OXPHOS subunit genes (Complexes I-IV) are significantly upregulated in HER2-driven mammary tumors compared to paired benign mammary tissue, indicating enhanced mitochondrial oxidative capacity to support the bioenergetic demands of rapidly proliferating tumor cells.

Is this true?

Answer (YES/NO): NO